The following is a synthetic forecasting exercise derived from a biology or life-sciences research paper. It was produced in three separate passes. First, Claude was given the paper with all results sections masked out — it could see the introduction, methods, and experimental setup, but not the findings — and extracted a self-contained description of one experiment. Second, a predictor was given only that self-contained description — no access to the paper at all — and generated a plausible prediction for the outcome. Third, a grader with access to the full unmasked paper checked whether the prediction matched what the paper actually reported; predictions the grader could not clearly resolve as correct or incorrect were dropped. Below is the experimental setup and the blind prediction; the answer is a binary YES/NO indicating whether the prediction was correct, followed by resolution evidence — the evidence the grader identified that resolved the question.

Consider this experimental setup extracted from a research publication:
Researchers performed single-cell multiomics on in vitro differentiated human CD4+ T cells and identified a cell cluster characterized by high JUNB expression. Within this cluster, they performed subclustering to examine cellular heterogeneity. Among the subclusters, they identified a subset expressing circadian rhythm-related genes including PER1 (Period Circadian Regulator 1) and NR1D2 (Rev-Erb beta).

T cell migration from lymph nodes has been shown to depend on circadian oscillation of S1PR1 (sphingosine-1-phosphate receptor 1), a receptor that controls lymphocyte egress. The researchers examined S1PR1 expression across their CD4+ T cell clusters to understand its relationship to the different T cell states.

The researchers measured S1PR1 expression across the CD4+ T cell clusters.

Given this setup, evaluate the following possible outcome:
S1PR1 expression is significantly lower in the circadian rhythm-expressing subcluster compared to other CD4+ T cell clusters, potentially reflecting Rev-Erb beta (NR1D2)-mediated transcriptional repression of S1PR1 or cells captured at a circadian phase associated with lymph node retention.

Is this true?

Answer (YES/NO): NO